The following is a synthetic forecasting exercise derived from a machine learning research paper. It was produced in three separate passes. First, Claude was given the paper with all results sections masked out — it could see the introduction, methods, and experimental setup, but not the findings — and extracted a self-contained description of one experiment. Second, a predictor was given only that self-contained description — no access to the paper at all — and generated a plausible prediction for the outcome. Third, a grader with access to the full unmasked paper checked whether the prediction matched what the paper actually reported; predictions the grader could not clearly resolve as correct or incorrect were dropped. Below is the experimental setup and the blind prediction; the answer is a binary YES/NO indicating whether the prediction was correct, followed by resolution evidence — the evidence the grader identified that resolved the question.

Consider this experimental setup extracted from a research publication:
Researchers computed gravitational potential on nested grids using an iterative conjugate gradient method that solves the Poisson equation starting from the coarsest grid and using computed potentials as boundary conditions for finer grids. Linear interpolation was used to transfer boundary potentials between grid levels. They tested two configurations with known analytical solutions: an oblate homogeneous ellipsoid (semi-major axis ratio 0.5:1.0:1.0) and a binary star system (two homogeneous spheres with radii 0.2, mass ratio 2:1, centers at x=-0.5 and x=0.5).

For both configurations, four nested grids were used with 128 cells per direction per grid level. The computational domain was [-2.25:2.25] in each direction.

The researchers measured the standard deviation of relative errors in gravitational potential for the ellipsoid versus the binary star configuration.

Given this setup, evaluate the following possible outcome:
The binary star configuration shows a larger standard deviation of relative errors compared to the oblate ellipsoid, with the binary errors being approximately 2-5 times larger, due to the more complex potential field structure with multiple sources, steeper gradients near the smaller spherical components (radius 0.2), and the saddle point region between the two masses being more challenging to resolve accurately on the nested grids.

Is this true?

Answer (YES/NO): NO